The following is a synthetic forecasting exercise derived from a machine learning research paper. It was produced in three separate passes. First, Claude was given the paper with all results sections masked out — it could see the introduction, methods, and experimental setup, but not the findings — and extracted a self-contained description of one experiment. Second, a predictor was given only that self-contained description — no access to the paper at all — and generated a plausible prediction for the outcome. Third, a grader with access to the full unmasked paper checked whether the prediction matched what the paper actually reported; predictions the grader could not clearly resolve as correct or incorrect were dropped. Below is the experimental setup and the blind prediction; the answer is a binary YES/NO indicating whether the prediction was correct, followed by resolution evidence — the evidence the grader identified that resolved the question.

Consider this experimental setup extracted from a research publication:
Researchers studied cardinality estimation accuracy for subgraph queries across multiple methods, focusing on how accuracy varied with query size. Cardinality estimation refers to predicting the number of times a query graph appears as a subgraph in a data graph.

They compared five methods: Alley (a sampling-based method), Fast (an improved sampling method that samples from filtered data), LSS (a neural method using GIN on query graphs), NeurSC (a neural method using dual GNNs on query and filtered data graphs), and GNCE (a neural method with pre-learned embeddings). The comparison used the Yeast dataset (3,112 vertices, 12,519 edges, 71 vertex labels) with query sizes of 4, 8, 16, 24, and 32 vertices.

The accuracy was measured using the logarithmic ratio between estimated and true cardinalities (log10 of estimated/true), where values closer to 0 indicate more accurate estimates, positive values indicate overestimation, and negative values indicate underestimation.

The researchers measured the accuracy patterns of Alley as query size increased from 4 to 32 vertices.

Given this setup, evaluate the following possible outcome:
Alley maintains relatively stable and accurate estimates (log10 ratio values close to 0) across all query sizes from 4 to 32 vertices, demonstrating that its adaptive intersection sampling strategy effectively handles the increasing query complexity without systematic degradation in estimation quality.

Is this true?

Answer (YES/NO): NO